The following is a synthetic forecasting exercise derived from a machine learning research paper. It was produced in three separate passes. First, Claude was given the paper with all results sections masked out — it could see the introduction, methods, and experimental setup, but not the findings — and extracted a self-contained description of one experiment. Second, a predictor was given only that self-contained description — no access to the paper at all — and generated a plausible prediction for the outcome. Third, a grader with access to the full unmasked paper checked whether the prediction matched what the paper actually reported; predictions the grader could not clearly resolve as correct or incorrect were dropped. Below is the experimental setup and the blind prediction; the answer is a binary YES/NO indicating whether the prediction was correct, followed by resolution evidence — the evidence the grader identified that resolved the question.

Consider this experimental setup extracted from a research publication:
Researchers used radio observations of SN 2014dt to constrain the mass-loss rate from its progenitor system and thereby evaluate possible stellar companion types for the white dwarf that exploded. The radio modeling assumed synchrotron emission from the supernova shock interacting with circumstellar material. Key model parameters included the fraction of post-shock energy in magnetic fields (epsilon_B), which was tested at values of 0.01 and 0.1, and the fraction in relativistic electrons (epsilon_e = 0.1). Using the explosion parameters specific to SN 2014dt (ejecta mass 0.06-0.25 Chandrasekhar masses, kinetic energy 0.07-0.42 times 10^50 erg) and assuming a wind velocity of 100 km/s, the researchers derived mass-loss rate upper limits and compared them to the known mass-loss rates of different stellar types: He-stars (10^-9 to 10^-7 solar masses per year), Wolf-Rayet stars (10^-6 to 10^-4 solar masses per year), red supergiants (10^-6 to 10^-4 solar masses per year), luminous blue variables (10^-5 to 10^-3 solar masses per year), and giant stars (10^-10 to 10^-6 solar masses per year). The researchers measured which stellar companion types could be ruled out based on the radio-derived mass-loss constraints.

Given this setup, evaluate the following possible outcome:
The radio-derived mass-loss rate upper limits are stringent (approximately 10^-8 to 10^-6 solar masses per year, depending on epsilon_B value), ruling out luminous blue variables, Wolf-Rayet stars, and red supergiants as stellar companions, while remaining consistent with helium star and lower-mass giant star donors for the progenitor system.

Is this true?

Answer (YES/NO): NO